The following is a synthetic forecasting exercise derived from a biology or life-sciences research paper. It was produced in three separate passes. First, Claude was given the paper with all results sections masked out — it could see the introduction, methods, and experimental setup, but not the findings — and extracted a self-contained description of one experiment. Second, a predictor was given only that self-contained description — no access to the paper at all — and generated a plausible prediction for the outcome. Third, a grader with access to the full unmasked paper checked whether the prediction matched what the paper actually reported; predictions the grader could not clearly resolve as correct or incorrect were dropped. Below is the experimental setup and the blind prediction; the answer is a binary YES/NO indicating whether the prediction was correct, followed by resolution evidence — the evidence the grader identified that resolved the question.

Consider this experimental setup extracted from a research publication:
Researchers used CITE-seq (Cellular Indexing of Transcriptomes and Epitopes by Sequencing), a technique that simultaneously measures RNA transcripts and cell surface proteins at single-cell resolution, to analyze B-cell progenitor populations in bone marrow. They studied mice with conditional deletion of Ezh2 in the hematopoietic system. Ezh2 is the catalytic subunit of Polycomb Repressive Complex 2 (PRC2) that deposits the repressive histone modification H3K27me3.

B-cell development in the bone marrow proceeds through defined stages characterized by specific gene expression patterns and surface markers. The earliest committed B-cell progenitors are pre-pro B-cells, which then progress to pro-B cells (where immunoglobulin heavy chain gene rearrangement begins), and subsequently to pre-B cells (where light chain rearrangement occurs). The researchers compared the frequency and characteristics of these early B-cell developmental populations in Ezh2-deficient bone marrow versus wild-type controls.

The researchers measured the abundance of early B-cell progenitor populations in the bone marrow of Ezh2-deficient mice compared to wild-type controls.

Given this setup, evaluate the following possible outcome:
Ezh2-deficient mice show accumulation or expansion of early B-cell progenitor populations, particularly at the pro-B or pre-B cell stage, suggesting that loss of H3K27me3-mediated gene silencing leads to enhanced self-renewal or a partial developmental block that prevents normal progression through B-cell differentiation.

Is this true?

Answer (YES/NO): NO